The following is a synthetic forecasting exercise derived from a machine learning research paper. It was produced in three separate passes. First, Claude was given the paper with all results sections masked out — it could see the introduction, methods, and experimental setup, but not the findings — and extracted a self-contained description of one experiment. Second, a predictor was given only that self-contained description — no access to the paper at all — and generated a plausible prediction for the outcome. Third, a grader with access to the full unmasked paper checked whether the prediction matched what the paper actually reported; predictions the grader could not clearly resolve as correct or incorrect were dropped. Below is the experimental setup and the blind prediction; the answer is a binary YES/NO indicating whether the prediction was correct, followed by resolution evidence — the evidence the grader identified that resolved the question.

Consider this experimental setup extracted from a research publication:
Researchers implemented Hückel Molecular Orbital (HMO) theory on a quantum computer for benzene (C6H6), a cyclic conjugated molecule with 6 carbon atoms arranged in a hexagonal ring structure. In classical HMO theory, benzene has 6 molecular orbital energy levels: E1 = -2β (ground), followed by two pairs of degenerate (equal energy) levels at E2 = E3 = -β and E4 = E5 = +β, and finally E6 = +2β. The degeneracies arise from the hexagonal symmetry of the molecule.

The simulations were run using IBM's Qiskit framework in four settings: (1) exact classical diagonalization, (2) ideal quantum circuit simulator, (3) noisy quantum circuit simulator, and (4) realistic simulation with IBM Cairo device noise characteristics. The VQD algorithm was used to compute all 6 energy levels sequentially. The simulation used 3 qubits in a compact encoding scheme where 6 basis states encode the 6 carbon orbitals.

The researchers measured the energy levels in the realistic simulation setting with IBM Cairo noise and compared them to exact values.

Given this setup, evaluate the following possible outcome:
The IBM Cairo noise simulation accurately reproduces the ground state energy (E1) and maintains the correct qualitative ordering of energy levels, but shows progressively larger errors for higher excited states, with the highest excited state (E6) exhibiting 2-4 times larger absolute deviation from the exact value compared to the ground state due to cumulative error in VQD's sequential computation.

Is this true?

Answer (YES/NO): NO